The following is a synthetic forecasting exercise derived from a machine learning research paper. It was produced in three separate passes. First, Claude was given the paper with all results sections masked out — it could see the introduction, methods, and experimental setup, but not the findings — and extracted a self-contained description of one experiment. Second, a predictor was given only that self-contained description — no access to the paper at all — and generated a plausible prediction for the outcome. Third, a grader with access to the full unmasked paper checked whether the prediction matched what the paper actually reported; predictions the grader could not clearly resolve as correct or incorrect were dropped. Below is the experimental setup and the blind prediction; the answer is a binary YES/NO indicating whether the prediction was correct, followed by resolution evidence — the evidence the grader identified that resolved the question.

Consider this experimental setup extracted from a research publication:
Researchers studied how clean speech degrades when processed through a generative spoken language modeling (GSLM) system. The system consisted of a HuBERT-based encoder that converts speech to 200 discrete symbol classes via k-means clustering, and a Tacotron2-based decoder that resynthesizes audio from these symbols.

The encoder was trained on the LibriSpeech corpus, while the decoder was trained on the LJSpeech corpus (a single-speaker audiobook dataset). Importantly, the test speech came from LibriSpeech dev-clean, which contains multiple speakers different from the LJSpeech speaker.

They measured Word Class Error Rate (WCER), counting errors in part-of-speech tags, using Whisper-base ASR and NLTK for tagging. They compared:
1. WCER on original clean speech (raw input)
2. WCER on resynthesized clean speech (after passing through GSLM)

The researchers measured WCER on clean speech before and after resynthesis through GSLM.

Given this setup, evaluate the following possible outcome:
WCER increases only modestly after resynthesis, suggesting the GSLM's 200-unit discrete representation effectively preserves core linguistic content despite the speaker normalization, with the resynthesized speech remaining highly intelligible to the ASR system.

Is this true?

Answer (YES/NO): NO